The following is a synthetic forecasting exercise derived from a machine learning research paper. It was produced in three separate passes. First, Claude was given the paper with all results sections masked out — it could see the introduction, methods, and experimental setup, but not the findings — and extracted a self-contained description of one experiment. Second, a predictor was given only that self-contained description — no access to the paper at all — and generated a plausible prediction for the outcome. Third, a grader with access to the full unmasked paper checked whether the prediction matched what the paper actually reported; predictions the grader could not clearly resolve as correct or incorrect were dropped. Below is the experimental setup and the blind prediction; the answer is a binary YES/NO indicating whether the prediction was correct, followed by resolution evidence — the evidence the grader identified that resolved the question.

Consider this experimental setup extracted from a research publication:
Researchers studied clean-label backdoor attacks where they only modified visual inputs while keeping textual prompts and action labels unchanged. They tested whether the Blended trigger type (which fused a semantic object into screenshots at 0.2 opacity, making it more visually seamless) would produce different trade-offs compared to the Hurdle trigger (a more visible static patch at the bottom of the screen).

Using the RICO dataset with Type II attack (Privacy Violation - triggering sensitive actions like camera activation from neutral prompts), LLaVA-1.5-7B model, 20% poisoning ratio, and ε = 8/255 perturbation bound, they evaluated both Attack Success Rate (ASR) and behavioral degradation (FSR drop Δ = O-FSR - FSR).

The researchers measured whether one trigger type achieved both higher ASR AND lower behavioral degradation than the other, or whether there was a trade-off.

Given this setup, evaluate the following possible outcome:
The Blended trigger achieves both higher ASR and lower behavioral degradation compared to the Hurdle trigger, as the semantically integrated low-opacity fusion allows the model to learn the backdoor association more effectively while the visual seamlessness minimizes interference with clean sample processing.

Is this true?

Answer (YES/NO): NO